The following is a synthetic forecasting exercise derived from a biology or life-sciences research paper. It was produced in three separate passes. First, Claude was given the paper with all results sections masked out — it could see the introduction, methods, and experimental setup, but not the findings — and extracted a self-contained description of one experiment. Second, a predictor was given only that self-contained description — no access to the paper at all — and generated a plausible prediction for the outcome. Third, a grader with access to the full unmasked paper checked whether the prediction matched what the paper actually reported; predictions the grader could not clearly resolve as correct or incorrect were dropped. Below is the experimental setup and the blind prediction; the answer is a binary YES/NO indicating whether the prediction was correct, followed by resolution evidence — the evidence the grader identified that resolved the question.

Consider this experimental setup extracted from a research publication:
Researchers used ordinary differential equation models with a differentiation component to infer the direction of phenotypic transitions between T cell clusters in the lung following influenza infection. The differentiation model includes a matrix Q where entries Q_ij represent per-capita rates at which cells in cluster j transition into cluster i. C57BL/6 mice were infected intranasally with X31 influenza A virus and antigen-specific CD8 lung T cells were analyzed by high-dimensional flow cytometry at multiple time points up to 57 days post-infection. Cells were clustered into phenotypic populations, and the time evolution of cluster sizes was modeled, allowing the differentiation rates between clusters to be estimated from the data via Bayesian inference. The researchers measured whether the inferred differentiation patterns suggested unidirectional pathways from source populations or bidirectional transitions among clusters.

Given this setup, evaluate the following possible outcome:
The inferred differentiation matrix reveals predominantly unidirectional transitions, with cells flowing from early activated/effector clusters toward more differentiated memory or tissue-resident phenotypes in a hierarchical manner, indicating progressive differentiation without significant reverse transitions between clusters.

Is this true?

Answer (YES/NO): NO